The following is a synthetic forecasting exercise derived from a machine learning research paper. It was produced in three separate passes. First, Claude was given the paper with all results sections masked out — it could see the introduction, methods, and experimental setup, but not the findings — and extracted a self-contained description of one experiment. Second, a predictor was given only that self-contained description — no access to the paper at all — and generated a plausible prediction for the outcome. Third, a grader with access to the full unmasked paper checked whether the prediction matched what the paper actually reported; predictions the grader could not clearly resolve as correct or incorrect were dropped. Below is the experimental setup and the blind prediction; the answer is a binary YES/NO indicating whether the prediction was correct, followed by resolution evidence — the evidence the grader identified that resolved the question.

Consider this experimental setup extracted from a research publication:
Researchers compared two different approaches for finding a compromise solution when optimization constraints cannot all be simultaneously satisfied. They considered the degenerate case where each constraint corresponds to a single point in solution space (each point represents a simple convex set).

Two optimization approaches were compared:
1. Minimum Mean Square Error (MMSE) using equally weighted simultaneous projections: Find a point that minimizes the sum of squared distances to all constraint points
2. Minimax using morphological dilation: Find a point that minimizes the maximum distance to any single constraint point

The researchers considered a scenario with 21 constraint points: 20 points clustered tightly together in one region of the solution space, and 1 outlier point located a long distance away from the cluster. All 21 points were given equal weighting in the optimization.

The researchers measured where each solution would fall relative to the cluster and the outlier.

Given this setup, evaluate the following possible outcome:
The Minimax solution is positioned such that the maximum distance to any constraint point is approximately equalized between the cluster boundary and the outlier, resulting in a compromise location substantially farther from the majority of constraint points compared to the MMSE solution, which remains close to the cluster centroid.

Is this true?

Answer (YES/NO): YES